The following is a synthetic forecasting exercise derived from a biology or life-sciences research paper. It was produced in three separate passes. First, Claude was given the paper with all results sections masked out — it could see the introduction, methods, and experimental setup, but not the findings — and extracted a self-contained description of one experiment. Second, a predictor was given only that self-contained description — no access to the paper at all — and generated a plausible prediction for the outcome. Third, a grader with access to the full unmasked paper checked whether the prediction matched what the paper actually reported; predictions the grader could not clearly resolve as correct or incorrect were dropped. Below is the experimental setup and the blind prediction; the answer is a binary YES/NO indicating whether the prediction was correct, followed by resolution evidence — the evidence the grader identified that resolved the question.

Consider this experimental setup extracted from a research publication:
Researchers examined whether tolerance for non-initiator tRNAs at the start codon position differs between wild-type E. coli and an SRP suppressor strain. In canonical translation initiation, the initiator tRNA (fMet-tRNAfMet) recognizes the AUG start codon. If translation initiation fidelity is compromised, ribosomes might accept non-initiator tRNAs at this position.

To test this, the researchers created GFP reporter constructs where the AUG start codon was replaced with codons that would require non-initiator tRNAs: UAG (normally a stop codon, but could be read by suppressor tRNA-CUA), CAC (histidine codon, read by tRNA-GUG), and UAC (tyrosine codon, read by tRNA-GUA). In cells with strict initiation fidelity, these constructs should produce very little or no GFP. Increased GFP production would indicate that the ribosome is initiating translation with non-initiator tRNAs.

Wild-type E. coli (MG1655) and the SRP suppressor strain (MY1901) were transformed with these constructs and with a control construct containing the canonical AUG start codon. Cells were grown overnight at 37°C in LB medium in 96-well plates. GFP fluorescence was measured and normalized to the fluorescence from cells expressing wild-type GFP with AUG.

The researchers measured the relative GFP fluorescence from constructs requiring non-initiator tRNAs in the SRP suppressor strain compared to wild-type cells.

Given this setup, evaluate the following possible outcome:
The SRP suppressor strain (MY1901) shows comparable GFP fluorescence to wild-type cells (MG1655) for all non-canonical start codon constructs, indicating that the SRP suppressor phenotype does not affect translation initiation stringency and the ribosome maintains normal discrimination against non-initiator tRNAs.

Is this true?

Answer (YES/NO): NO